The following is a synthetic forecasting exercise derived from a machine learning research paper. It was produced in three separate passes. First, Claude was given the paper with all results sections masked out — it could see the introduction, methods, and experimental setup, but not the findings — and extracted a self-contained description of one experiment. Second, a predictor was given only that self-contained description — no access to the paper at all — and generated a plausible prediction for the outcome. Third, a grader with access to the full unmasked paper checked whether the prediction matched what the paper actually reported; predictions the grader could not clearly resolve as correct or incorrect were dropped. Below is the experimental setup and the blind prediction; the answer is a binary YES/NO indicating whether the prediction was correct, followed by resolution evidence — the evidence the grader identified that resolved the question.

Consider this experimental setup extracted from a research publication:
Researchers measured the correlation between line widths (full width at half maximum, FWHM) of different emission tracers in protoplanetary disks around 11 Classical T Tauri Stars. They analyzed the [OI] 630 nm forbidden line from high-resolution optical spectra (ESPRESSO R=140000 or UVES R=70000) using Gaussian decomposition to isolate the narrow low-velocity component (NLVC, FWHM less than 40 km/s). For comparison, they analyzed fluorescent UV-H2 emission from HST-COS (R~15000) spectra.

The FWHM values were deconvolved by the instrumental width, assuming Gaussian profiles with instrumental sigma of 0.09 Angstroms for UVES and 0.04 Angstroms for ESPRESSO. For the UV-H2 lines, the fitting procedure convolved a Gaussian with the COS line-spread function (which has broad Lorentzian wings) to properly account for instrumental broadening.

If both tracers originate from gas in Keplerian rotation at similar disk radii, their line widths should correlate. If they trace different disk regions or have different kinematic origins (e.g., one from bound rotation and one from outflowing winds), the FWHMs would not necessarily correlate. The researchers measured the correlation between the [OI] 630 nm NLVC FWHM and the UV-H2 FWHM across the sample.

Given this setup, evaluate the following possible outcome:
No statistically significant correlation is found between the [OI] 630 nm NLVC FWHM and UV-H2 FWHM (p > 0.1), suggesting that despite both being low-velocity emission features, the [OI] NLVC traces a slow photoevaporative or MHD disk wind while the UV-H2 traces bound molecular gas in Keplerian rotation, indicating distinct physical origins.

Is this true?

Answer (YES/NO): NO